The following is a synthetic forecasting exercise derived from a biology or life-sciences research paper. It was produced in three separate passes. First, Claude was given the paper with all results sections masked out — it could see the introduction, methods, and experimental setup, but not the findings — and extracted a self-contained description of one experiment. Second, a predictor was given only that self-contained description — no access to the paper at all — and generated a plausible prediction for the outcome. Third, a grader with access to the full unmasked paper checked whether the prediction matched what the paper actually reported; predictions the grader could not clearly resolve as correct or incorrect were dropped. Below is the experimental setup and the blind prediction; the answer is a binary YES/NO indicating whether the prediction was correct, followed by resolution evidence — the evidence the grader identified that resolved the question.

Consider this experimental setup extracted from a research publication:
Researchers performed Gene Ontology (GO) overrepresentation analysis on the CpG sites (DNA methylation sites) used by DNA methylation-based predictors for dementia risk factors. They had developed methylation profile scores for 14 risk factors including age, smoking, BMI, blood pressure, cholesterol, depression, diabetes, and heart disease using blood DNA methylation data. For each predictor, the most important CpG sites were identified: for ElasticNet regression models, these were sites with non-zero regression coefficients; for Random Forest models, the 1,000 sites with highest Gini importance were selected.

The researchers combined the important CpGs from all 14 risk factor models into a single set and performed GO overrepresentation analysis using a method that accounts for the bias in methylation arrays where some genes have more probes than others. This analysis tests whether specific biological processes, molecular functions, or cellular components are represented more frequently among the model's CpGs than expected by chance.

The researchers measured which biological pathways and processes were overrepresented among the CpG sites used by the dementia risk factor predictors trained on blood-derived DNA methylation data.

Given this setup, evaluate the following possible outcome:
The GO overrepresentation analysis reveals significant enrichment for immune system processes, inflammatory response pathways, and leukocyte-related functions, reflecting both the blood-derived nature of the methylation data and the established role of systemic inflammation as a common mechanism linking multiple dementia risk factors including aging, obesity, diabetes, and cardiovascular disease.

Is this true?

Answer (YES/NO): NO